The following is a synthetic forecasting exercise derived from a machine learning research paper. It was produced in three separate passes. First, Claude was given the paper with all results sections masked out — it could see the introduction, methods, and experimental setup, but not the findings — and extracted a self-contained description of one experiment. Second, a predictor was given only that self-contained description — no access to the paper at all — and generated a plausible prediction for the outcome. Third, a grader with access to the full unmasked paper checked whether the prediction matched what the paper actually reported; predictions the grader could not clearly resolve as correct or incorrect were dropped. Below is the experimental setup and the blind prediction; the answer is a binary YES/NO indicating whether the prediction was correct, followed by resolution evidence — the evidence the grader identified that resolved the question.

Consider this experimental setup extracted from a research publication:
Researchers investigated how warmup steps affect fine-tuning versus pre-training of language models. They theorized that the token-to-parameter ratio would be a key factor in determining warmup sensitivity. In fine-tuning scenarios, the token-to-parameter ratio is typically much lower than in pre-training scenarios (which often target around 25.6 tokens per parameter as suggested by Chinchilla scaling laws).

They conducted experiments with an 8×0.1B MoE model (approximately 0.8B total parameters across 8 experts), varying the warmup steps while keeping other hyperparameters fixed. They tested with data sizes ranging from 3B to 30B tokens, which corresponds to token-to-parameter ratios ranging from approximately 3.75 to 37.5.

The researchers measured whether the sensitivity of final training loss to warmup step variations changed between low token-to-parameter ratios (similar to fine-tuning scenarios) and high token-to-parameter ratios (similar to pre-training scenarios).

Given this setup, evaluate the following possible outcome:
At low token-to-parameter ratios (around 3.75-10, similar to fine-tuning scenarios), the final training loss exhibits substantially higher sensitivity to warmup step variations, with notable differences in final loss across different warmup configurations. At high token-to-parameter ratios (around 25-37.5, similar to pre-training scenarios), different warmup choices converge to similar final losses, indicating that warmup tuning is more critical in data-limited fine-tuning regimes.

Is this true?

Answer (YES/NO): YES